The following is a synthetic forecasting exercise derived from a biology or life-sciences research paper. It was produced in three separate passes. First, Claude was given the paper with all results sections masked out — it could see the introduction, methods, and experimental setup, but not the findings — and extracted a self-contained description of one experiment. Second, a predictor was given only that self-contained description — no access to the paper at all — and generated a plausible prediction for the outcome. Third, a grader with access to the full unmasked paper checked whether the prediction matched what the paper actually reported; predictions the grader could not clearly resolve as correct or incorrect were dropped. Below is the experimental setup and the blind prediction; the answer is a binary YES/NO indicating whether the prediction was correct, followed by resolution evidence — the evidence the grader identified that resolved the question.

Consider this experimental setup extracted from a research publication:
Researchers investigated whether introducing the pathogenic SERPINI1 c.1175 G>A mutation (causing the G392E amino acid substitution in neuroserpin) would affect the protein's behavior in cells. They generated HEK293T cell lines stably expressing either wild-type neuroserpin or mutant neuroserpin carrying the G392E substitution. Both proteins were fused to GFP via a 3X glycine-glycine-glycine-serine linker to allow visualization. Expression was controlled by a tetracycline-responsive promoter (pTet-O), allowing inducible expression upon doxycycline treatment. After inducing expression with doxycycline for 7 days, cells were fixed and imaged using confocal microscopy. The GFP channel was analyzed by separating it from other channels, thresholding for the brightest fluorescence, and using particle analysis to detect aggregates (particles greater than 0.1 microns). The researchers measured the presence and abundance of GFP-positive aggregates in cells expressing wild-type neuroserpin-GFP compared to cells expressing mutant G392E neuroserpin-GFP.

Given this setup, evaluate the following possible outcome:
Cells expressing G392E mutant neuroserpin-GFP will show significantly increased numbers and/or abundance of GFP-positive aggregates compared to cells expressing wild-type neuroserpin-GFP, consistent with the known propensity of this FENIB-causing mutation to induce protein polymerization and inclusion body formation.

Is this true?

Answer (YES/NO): YES